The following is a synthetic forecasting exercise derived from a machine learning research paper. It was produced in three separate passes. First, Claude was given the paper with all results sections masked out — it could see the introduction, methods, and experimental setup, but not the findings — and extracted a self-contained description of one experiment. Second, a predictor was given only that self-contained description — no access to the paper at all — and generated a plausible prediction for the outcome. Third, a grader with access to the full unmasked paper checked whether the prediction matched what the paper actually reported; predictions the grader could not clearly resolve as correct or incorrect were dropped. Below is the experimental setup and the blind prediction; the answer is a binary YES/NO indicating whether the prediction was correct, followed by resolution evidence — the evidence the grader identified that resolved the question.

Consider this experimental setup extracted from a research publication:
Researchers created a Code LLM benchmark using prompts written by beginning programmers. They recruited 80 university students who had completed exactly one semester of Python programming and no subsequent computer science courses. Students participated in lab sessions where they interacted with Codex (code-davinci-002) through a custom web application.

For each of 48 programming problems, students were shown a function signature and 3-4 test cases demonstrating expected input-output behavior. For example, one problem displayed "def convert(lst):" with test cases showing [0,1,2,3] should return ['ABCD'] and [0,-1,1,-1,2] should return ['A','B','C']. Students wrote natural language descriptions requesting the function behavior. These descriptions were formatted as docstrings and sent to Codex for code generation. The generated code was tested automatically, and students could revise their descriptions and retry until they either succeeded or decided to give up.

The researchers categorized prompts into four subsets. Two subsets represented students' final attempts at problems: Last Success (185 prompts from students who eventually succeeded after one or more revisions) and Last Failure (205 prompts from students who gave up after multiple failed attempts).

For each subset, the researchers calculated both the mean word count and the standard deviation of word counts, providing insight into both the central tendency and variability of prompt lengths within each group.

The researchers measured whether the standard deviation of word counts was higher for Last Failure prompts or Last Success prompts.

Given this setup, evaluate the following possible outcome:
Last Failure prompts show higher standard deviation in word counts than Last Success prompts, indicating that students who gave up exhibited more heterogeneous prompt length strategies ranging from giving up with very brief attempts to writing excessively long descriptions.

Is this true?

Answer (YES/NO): YES